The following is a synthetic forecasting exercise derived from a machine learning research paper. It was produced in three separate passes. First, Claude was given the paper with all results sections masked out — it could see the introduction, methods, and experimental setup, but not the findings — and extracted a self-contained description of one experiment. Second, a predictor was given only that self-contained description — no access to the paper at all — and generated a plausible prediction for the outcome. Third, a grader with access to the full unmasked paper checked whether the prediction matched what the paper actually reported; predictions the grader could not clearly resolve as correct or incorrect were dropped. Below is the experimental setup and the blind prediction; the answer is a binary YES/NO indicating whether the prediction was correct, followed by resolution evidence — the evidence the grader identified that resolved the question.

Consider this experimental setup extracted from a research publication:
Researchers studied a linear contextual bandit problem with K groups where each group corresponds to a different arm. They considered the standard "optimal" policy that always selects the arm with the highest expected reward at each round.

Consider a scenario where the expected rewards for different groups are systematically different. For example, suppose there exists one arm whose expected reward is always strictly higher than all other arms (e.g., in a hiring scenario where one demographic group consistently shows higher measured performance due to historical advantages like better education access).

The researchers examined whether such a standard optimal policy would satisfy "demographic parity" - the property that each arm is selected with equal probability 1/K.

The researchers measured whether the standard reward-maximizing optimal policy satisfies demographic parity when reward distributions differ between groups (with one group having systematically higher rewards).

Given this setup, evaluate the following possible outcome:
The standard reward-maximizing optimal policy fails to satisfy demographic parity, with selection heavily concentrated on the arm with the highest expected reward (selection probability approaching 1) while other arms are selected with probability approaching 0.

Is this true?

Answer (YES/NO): YES